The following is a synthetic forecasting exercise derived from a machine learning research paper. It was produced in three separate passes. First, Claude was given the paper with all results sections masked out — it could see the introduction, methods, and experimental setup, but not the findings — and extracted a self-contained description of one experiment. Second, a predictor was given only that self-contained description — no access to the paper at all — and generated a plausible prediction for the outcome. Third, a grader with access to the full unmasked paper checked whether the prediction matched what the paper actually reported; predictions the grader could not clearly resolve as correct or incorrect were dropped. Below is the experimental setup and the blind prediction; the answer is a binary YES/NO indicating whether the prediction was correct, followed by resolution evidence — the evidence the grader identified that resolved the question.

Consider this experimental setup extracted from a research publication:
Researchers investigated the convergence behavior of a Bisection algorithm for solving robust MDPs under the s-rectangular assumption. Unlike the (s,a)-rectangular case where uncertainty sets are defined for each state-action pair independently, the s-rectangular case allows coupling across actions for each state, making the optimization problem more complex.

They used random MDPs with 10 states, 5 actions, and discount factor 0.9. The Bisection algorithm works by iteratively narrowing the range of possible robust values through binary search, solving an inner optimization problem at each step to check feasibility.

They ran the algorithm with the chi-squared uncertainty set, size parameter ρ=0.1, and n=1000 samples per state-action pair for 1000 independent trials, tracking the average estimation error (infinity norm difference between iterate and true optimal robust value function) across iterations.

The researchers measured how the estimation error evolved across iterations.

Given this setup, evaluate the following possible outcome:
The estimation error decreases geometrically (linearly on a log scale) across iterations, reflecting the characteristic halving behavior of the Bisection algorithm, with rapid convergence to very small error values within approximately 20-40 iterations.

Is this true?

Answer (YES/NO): NO